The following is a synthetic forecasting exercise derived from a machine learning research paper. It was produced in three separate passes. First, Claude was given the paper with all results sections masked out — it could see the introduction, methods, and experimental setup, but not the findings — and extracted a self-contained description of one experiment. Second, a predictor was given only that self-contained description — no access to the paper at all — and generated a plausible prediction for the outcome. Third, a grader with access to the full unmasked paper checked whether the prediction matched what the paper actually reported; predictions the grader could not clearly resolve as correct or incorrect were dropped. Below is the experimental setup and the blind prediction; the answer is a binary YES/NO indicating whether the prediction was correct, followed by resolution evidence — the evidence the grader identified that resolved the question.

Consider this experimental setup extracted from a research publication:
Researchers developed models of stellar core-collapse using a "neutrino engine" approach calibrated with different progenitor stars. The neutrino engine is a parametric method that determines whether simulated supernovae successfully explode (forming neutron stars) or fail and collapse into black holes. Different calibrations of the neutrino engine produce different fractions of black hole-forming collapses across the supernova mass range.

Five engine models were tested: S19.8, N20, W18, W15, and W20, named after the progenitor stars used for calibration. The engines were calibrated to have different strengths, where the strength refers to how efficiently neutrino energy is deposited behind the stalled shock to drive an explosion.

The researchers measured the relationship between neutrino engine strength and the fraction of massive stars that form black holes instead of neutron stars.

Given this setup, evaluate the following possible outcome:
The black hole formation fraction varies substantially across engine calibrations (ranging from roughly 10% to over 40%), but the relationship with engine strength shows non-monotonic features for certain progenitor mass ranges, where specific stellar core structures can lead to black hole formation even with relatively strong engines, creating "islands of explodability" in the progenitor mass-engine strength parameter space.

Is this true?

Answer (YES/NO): NO